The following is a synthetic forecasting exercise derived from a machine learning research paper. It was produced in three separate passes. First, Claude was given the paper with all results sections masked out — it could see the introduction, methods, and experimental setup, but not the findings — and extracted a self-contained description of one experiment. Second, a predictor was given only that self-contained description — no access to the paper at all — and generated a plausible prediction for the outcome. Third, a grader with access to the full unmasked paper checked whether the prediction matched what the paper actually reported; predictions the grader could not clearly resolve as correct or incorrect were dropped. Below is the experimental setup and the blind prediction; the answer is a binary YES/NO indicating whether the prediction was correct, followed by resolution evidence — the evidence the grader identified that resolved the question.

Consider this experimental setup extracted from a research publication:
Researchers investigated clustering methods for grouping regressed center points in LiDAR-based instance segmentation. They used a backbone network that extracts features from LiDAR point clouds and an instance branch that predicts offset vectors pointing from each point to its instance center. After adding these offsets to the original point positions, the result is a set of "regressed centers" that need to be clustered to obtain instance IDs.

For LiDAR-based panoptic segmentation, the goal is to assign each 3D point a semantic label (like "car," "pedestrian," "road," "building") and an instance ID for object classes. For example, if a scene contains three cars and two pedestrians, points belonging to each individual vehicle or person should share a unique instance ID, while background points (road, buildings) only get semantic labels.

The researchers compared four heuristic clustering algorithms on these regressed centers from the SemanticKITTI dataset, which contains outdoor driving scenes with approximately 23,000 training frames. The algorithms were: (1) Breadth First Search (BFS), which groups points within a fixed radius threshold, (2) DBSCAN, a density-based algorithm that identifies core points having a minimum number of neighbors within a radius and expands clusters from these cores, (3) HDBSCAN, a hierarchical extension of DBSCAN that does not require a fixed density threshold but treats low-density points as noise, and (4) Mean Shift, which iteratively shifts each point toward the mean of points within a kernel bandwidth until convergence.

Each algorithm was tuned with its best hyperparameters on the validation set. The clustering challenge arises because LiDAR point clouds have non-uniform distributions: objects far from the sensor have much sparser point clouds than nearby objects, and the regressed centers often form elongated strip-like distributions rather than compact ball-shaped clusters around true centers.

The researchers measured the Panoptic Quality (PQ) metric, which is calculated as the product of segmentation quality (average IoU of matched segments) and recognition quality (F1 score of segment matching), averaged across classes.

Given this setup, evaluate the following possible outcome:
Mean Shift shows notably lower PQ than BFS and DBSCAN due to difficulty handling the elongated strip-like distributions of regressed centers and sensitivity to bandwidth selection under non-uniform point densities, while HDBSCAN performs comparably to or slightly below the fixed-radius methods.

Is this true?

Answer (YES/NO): NO